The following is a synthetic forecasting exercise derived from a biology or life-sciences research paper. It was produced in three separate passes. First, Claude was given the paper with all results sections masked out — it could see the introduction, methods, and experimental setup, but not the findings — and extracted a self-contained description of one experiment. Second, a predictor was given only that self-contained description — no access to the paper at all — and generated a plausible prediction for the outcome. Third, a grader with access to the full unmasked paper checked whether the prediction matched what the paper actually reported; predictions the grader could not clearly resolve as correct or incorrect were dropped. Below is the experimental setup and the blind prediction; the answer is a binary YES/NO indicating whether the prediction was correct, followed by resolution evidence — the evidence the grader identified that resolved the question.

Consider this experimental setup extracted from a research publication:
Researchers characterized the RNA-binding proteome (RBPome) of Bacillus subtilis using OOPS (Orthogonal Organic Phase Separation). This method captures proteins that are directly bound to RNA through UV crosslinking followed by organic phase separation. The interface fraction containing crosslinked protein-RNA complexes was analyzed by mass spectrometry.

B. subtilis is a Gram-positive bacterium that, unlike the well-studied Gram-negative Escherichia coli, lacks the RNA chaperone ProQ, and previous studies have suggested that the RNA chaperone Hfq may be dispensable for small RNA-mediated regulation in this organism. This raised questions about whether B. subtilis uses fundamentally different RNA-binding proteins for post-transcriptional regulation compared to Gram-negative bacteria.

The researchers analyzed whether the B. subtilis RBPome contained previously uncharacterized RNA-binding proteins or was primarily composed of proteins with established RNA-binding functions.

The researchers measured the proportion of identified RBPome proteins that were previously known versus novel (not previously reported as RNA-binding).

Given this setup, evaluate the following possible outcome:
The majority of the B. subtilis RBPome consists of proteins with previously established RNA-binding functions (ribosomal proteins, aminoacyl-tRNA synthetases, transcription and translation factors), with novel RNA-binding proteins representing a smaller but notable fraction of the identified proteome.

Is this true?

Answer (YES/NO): NO